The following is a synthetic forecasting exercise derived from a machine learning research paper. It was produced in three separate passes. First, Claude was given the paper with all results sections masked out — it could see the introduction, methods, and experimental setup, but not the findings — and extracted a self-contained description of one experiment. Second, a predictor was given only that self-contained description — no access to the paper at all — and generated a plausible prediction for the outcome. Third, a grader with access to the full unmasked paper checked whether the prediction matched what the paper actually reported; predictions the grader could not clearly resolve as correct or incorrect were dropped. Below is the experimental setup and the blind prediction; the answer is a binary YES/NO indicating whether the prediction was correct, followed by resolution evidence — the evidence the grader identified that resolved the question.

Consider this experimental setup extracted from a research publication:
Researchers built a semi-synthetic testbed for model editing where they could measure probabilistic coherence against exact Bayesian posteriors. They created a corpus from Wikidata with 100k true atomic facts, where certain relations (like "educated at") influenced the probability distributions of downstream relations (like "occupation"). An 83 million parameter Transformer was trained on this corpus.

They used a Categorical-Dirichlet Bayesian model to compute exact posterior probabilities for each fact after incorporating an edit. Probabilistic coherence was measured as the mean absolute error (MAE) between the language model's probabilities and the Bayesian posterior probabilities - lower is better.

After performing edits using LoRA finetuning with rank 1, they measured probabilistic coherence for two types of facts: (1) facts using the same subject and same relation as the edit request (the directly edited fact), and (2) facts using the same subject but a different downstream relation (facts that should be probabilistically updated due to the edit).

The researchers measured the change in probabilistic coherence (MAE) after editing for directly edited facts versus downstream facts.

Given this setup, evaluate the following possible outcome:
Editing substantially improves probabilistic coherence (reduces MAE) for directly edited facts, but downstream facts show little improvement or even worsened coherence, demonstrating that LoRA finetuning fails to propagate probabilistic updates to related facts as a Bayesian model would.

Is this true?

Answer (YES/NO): YES